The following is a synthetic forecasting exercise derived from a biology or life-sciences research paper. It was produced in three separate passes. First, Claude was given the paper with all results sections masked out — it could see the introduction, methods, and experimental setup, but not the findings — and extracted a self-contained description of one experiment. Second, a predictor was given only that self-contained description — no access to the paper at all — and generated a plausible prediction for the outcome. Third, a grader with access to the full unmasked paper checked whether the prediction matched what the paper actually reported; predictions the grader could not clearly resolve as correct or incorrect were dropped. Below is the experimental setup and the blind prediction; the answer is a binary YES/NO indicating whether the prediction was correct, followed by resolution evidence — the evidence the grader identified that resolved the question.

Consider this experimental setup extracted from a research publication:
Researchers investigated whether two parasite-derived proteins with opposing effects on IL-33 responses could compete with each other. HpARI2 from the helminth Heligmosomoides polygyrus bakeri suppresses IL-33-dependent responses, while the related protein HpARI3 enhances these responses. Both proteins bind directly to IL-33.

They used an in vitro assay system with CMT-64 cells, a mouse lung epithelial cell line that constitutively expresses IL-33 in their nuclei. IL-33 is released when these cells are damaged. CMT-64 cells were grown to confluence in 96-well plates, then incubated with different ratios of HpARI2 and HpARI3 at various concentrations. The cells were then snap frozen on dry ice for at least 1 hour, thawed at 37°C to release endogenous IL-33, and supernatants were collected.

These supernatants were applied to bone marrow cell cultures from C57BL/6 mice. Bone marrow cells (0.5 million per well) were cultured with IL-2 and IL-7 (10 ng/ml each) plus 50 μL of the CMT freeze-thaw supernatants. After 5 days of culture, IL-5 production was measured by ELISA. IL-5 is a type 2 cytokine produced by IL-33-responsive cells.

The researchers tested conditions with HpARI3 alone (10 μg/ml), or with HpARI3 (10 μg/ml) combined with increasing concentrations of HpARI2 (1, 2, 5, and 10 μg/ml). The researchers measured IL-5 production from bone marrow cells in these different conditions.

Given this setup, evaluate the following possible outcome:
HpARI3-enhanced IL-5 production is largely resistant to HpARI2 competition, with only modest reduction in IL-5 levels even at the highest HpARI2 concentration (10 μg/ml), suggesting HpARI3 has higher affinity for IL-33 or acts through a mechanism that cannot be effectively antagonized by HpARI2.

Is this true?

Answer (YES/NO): NO